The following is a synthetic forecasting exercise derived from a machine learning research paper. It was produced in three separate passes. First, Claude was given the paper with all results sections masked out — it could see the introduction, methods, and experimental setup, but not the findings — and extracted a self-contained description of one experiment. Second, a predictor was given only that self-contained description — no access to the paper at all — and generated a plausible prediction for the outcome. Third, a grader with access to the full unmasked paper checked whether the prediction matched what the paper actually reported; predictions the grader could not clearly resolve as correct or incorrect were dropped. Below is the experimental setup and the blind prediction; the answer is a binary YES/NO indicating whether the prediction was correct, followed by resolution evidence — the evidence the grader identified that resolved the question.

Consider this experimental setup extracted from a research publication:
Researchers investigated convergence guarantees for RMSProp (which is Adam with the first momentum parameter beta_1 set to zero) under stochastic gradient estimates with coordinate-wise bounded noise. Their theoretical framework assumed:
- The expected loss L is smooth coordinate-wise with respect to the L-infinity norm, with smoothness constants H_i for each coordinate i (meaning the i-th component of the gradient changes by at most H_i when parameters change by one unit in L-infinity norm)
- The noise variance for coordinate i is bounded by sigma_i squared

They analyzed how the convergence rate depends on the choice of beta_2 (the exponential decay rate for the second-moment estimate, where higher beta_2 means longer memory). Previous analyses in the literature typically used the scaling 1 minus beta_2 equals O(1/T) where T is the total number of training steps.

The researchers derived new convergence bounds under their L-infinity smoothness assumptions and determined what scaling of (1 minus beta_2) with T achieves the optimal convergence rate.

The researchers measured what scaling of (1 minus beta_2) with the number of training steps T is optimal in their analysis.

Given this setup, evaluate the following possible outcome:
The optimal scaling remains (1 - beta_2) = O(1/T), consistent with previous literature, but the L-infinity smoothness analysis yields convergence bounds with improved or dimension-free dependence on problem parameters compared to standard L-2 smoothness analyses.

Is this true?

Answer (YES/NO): NO